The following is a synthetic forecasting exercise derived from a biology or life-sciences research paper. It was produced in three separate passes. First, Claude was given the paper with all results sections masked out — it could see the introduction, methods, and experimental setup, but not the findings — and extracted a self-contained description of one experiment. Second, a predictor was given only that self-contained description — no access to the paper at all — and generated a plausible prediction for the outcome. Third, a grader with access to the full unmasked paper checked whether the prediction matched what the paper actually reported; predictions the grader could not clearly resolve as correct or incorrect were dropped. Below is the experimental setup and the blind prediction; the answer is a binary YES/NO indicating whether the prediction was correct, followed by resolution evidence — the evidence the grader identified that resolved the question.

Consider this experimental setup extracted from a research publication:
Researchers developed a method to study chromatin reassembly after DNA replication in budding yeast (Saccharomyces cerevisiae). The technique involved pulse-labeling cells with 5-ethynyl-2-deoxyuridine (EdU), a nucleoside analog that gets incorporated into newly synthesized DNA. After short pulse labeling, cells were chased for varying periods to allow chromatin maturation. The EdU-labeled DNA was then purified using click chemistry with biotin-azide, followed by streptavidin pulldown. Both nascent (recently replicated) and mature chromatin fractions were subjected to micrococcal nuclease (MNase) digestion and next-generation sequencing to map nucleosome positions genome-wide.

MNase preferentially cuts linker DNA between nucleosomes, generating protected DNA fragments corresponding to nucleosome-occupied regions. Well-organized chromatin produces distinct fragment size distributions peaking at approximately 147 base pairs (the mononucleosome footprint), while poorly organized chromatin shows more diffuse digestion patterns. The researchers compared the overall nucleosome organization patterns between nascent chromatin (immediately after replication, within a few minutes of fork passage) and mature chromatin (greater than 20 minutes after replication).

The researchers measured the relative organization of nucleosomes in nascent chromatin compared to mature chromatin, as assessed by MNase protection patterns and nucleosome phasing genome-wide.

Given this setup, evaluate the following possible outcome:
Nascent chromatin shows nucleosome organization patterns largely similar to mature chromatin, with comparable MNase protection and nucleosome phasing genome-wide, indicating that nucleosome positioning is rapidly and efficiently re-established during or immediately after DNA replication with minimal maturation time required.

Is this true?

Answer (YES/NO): NO